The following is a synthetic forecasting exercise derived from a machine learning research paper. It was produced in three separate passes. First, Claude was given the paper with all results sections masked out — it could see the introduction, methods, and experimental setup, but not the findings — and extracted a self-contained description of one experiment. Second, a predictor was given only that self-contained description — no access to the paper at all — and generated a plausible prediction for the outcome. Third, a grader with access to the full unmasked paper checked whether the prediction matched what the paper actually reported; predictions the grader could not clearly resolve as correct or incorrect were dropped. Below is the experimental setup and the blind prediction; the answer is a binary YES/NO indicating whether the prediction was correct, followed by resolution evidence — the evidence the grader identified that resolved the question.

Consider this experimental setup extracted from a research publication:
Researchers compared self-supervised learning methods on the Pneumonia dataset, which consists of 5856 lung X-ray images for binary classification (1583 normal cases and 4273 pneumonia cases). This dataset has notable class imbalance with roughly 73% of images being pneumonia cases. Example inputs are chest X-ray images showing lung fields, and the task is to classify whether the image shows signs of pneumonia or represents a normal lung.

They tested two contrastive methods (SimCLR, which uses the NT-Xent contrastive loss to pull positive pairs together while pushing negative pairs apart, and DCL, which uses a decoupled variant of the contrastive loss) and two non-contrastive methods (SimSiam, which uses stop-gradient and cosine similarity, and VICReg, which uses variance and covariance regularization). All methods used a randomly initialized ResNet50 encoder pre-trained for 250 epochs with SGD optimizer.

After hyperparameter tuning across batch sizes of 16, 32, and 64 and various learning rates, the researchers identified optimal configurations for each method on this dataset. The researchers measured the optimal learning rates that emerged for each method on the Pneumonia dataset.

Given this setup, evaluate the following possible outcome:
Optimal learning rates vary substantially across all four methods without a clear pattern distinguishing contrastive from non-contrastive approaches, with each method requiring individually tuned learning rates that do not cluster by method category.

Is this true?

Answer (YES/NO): NO